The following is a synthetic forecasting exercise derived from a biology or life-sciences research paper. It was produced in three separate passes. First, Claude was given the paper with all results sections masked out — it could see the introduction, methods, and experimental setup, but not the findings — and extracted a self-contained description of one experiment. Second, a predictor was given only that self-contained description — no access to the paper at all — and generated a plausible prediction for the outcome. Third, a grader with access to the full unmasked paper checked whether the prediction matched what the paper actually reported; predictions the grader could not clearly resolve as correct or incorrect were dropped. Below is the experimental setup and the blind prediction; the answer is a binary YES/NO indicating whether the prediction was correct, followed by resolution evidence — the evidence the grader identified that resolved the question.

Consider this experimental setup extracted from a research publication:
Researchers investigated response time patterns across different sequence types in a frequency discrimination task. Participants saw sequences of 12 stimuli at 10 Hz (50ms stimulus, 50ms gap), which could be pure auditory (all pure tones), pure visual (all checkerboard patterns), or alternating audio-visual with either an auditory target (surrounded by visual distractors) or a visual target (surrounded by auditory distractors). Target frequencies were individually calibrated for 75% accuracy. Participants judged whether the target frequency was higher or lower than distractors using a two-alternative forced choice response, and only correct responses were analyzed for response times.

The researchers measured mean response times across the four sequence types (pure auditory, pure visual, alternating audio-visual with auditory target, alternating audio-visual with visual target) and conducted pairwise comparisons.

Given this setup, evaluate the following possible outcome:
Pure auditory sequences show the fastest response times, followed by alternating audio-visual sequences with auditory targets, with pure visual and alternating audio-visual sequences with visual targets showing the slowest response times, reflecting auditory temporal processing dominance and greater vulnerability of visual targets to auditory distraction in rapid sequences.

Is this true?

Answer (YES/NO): NO